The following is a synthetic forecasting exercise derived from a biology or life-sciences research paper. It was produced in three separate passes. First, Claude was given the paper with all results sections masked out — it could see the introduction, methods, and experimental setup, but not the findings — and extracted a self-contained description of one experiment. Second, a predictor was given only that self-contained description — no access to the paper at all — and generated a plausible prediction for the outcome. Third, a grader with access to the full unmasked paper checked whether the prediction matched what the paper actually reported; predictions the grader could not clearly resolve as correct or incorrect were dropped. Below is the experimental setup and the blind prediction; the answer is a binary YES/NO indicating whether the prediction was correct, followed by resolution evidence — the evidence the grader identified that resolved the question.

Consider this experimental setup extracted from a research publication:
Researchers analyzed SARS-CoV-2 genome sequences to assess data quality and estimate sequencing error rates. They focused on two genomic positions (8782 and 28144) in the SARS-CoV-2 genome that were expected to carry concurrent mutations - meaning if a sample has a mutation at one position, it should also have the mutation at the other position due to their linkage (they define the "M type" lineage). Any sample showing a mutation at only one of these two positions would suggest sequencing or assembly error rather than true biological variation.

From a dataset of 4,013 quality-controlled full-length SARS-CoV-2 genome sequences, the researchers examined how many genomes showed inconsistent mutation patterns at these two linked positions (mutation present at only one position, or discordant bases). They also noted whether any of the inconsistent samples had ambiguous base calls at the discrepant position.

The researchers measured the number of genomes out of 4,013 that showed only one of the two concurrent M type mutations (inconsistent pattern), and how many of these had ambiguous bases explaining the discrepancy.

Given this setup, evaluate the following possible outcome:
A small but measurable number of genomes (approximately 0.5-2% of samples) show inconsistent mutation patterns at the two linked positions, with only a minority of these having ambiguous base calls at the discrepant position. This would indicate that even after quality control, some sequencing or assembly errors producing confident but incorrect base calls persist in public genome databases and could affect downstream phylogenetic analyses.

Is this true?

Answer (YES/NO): NO